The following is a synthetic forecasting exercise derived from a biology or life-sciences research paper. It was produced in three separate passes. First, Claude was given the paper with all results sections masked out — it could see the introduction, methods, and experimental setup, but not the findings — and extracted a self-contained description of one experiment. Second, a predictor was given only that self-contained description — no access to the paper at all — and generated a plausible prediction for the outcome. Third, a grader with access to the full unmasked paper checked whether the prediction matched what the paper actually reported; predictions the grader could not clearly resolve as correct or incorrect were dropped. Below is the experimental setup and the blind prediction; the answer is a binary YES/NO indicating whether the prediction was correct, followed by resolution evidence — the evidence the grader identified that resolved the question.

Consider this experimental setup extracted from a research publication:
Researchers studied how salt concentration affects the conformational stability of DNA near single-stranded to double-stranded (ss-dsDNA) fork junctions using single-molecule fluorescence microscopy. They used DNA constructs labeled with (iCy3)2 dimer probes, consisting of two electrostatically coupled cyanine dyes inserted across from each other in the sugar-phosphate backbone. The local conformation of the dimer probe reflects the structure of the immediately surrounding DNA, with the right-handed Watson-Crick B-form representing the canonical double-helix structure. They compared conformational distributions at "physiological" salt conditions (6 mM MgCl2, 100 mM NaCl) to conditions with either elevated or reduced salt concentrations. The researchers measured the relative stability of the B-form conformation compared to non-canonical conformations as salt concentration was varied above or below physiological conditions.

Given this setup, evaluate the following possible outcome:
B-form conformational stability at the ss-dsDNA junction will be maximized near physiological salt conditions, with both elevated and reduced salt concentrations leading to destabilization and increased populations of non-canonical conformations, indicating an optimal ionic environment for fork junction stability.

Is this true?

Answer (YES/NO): YES